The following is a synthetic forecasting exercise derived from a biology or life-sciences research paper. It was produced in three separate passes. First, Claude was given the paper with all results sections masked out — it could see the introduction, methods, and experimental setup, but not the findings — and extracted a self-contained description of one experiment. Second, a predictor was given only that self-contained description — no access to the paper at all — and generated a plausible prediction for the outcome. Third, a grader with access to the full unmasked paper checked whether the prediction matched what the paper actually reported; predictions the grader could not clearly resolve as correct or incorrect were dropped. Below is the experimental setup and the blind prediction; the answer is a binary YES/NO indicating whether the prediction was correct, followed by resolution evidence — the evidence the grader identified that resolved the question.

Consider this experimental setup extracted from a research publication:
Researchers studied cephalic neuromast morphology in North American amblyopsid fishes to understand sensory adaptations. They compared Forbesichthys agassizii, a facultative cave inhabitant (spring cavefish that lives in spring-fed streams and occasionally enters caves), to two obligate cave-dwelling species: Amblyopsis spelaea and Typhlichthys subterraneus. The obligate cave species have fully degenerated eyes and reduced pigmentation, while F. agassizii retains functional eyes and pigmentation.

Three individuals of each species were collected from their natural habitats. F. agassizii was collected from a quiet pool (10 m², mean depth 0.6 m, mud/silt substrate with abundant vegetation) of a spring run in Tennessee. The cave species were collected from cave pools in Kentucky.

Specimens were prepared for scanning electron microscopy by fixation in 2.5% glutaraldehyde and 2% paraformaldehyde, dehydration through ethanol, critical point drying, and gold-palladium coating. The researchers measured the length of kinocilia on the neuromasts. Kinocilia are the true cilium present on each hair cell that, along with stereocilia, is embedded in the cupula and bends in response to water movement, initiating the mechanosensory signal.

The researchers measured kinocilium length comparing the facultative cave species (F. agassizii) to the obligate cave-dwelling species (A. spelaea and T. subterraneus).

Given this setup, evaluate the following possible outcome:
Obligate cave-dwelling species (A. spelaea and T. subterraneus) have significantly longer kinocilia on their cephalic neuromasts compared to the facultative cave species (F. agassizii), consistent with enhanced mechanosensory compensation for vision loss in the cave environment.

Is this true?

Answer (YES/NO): YES